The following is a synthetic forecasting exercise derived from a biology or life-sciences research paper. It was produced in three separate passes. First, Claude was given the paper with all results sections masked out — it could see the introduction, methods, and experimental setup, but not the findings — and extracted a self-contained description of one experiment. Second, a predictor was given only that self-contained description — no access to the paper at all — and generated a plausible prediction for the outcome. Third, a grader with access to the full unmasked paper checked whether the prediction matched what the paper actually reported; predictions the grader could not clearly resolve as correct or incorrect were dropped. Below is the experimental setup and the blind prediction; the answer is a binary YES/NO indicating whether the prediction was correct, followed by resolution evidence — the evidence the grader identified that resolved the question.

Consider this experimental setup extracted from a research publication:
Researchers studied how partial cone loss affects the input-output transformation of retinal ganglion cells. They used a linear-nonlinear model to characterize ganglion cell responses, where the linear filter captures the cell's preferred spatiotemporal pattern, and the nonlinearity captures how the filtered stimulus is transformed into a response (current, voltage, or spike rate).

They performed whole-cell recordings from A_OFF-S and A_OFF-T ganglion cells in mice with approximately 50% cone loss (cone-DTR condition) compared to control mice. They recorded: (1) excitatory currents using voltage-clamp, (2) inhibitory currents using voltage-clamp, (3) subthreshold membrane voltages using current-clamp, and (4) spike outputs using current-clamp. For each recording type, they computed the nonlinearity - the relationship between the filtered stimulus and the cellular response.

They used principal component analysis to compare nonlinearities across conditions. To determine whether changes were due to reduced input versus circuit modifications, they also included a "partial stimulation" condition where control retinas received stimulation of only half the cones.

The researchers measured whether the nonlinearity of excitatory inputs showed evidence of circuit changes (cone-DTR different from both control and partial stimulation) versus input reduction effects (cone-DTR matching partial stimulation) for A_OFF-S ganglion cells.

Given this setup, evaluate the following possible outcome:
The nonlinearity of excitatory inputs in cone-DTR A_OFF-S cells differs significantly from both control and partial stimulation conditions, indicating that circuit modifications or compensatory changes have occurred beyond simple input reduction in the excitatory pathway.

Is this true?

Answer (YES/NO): YES